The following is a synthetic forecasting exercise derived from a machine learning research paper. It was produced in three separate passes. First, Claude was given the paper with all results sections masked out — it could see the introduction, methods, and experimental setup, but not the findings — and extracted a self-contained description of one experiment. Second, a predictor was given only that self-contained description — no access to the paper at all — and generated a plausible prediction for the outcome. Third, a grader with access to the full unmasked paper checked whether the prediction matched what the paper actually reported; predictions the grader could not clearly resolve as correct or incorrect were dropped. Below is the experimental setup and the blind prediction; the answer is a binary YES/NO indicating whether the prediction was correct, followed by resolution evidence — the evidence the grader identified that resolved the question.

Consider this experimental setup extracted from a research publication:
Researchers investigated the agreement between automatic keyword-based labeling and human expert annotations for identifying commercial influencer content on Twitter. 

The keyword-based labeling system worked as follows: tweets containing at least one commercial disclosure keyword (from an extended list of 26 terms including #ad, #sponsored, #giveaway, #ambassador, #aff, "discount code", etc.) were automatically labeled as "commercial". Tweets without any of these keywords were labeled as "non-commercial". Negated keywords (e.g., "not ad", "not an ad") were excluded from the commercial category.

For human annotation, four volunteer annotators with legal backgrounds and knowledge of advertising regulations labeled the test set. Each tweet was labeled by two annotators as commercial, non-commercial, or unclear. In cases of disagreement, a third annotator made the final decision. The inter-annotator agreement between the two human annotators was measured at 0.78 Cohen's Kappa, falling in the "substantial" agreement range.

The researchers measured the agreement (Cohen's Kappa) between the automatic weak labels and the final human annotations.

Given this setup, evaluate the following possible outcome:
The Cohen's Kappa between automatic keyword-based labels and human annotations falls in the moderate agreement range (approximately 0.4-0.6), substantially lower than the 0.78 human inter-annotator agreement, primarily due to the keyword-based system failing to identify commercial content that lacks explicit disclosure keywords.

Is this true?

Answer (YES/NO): NO